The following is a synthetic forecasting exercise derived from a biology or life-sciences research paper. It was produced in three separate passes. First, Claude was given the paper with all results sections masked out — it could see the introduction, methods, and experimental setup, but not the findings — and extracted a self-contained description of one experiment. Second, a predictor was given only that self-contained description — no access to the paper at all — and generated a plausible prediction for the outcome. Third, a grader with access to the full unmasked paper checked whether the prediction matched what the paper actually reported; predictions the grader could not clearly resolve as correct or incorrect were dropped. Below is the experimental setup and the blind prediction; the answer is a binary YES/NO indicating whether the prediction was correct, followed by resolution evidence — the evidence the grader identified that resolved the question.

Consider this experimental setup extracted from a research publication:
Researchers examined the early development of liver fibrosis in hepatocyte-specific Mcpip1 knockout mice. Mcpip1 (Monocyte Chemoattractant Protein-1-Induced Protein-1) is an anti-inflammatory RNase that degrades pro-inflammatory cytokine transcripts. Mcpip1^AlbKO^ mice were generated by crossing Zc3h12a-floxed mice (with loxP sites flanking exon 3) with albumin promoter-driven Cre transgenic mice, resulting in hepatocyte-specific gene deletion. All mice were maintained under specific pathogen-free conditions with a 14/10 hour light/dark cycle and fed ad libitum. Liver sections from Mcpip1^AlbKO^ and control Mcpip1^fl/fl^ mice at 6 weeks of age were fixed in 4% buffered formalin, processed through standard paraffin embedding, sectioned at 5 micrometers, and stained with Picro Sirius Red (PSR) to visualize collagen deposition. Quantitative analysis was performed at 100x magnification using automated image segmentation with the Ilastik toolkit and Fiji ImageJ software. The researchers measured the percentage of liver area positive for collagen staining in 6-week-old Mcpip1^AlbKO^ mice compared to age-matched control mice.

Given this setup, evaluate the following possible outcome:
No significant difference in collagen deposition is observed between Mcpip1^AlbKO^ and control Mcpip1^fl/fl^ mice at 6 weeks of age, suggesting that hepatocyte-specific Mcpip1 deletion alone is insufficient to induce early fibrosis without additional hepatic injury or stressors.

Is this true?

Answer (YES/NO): NO